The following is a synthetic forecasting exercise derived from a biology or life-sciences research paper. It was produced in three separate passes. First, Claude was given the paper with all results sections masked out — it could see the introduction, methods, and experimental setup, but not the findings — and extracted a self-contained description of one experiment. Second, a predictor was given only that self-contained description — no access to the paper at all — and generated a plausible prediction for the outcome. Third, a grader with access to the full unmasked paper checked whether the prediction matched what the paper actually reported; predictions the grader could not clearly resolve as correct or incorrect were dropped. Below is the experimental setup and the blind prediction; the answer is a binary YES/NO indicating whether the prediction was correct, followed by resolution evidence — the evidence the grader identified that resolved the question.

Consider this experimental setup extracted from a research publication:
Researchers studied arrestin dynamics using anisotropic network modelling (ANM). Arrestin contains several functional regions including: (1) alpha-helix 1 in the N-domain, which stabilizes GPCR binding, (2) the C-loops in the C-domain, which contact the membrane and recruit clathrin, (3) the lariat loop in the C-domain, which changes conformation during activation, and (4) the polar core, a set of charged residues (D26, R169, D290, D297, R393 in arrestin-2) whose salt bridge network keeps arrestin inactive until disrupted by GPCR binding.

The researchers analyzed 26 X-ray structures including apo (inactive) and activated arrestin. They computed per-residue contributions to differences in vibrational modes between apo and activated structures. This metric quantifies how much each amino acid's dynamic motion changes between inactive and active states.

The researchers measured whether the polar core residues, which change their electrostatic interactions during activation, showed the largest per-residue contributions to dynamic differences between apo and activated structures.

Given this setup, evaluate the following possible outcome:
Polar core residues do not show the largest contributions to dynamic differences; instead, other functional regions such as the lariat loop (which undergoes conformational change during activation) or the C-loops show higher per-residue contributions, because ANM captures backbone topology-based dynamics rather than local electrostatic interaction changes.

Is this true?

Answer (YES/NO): YES